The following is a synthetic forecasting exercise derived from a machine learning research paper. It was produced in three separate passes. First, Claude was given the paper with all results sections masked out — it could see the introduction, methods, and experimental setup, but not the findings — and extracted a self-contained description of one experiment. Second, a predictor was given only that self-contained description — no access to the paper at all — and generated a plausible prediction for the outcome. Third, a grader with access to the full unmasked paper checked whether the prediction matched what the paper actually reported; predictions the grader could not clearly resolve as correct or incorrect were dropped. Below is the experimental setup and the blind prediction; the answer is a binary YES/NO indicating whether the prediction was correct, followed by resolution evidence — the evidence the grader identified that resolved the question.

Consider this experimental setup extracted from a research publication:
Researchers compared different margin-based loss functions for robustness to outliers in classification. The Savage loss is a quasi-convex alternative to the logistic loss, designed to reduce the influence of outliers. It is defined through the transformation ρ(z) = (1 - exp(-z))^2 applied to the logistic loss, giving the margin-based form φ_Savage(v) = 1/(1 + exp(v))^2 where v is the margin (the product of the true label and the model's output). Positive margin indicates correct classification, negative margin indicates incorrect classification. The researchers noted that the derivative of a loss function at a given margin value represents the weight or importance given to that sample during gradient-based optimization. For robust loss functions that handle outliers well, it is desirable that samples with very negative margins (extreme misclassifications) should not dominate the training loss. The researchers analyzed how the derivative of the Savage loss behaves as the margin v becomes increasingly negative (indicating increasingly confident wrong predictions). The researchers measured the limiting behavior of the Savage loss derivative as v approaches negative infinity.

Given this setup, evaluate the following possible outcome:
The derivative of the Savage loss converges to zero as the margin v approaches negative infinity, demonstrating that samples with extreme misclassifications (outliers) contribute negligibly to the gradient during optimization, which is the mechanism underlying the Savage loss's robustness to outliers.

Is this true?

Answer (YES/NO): YES